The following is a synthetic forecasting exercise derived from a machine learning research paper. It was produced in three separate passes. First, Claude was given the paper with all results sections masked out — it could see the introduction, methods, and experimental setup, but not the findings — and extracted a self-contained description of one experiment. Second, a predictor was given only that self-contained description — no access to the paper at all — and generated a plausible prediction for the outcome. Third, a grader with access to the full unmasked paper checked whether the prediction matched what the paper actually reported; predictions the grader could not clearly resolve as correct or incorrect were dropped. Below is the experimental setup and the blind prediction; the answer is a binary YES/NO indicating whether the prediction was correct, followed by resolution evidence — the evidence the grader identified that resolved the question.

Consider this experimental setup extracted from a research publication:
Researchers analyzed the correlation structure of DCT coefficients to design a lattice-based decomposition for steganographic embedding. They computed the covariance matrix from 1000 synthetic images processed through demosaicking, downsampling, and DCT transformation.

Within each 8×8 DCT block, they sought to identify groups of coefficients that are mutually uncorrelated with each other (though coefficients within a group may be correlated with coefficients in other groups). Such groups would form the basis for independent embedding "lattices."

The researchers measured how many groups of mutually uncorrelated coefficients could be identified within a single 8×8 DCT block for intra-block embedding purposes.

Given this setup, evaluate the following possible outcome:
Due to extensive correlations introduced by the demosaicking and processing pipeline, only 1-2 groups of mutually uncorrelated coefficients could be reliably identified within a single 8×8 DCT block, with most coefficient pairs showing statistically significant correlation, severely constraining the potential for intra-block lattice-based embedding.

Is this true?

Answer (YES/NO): NO